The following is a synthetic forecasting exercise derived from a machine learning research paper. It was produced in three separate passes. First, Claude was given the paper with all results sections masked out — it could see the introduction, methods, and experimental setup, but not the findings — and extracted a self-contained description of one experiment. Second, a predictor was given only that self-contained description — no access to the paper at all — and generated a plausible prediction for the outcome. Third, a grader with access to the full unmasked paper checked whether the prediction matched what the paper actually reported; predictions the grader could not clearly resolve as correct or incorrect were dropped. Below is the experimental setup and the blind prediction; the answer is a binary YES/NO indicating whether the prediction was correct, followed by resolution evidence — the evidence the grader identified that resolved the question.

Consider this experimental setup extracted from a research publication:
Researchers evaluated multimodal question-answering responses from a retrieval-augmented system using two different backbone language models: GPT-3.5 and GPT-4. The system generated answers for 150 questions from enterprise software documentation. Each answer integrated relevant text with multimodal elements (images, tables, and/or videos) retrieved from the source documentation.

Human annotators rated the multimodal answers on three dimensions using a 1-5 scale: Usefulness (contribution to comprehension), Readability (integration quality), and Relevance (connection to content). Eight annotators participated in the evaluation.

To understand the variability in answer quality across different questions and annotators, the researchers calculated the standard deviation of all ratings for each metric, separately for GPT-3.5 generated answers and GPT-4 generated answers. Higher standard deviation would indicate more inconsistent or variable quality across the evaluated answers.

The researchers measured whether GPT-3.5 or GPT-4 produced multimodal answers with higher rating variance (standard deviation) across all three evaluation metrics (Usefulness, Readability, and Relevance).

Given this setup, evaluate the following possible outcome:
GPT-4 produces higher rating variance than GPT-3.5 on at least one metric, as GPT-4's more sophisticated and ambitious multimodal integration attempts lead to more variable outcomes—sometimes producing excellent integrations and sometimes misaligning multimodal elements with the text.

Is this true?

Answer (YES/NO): NO